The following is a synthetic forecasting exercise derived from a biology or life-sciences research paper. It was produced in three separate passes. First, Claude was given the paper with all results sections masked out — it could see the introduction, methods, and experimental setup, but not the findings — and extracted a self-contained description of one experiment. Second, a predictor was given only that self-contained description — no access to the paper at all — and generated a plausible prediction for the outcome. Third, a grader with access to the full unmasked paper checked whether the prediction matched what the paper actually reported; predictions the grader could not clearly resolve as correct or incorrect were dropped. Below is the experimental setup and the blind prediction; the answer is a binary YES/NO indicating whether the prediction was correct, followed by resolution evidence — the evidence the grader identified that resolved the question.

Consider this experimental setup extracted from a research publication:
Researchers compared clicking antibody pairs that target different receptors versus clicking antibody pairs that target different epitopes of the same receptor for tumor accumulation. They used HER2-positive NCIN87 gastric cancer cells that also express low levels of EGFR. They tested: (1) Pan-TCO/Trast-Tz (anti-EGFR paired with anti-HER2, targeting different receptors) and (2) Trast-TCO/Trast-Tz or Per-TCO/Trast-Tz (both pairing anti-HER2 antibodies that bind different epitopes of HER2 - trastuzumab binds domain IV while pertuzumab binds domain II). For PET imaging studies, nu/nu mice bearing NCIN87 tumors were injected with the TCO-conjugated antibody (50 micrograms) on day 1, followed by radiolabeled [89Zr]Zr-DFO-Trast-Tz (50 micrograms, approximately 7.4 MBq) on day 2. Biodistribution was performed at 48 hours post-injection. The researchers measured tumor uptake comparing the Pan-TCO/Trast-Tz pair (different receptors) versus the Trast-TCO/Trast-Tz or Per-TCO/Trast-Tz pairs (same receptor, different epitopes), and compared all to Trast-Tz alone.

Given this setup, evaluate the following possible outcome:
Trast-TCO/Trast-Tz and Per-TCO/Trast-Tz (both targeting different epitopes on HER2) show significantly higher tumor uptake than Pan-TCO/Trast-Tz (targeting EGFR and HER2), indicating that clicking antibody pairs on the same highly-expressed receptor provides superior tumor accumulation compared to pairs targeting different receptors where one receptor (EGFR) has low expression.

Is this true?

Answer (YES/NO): NO